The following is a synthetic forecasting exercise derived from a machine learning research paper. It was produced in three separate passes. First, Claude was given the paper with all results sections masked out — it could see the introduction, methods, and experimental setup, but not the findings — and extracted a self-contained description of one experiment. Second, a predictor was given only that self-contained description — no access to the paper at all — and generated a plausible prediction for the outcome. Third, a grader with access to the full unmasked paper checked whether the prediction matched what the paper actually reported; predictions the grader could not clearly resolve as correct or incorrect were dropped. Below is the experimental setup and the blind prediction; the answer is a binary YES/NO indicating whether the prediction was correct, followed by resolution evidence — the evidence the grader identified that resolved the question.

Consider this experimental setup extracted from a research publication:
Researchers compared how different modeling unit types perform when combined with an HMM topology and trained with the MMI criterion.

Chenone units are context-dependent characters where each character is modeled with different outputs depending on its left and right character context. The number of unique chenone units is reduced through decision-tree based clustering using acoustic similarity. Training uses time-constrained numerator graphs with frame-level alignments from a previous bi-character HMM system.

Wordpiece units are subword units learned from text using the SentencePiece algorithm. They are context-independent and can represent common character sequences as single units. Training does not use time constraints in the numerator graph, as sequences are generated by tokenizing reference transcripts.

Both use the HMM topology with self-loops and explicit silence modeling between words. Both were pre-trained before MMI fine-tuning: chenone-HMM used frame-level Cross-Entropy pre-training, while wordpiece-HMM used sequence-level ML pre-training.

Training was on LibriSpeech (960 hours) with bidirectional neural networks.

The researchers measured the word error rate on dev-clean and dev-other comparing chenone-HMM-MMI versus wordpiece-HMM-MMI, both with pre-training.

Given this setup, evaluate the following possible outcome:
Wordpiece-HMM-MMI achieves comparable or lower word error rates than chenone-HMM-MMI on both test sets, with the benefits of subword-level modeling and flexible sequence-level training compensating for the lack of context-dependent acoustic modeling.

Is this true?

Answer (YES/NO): NO